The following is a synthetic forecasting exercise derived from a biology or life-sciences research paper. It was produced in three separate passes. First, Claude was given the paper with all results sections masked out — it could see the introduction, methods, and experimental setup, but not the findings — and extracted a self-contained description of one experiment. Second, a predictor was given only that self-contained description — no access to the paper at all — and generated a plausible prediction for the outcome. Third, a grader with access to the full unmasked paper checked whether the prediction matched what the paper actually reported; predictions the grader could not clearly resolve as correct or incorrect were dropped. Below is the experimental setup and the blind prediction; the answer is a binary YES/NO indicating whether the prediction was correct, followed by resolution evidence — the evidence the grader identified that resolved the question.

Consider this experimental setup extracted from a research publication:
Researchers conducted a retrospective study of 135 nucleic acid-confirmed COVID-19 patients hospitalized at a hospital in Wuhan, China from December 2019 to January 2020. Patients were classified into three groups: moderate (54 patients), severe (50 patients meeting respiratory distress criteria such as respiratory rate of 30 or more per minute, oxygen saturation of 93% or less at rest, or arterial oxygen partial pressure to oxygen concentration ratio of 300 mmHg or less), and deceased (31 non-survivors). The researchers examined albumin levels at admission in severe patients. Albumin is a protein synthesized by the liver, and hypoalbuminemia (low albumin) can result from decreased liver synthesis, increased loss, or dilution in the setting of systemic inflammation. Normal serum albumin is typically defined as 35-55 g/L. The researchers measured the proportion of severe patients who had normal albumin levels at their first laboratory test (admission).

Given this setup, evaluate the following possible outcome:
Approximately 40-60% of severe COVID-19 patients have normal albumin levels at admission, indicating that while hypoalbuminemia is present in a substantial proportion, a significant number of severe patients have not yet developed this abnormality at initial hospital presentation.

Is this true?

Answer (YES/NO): NO